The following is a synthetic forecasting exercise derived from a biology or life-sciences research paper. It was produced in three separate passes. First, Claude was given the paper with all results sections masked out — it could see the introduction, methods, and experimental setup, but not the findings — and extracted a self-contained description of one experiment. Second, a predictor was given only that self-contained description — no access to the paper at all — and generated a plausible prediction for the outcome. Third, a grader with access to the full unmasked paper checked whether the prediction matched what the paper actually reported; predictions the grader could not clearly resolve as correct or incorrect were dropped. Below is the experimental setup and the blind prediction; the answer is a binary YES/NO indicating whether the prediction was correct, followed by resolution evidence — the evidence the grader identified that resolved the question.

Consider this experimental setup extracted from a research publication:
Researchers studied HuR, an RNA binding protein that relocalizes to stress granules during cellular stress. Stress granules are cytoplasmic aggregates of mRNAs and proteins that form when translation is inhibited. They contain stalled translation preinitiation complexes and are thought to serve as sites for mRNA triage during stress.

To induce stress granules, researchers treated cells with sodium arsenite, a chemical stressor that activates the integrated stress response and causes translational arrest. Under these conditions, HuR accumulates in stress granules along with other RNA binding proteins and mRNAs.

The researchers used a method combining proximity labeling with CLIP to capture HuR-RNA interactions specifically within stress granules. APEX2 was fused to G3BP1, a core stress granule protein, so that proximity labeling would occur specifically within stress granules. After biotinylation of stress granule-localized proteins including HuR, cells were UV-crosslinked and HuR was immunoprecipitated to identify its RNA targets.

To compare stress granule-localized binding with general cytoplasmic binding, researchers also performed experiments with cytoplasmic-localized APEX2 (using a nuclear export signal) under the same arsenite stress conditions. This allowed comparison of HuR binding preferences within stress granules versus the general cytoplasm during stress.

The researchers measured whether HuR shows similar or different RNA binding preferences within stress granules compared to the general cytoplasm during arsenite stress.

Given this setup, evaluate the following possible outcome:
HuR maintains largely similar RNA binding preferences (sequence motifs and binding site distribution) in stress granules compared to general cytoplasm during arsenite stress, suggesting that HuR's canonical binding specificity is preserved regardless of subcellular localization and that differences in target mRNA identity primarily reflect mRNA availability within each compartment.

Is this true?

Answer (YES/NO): NO